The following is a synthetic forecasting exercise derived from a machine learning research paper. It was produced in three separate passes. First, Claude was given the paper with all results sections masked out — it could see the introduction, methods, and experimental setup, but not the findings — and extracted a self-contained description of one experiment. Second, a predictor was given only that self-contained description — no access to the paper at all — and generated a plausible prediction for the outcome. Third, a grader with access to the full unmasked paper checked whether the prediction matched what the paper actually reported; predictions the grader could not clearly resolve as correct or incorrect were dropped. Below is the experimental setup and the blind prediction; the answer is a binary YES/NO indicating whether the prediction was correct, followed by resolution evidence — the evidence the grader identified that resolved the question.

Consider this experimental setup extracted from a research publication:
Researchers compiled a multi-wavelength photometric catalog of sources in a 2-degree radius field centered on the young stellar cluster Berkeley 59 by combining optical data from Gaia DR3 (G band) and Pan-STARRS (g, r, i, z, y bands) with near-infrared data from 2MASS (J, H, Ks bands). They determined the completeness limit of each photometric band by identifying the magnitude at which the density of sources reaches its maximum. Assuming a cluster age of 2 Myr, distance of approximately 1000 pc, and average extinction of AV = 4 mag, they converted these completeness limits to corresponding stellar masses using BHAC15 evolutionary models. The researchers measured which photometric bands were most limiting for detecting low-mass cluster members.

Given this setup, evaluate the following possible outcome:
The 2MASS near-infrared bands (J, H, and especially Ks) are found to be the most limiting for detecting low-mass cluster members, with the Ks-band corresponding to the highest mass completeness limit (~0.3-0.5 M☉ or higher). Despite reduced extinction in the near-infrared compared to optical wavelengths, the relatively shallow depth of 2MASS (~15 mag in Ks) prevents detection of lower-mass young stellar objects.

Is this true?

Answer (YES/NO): NO